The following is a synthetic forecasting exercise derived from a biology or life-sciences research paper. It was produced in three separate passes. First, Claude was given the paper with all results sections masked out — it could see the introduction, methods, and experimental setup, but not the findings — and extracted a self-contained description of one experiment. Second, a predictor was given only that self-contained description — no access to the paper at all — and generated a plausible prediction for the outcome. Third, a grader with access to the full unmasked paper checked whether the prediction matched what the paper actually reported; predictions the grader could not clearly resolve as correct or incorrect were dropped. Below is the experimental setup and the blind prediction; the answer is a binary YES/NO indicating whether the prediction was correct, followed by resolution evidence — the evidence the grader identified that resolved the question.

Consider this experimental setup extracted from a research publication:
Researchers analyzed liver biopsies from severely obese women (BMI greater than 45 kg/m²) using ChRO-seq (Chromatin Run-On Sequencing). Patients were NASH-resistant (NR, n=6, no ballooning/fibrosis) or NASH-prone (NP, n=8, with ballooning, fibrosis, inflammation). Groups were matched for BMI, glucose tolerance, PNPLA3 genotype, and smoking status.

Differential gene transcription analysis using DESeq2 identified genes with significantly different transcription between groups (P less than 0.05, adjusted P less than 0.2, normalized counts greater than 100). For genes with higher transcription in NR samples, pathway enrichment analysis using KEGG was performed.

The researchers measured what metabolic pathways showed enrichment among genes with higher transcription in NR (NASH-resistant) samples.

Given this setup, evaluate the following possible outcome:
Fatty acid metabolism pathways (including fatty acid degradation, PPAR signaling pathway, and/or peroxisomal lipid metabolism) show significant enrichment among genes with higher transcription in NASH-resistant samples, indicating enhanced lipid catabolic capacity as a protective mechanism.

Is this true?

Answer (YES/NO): YES